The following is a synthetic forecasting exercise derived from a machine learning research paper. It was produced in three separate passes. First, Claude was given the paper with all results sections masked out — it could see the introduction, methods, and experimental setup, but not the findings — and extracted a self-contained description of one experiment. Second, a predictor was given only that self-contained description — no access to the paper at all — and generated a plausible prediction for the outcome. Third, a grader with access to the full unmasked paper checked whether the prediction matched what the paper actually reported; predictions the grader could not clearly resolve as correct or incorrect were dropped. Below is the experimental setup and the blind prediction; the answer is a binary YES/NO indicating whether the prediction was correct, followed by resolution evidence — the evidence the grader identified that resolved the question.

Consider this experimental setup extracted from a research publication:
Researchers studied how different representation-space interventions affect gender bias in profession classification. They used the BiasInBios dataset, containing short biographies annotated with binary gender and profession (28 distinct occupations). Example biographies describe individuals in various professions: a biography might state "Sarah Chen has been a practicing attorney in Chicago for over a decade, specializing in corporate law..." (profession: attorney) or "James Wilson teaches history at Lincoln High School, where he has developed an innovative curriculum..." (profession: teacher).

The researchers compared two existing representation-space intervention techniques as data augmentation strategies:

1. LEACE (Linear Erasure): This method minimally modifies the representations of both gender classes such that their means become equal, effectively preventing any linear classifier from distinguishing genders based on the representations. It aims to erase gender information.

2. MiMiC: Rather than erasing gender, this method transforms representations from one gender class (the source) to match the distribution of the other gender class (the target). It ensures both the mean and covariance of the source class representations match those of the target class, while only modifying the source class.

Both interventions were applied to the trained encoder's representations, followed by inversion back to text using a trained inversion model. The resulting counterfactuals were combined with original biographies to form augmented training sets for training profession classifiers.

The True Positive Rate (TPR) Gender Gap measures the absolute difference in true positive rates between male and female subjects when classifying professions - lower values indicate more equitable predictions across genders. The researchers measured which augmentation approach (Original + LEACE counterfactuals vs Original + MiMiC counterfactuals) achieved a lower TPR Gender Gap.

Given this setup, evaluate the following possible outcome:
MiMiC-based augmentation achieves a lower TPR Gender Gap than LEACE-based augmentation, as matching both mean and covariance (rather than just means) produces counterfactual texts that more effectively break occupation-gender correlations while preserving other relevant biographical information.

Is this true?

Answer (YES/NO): YES